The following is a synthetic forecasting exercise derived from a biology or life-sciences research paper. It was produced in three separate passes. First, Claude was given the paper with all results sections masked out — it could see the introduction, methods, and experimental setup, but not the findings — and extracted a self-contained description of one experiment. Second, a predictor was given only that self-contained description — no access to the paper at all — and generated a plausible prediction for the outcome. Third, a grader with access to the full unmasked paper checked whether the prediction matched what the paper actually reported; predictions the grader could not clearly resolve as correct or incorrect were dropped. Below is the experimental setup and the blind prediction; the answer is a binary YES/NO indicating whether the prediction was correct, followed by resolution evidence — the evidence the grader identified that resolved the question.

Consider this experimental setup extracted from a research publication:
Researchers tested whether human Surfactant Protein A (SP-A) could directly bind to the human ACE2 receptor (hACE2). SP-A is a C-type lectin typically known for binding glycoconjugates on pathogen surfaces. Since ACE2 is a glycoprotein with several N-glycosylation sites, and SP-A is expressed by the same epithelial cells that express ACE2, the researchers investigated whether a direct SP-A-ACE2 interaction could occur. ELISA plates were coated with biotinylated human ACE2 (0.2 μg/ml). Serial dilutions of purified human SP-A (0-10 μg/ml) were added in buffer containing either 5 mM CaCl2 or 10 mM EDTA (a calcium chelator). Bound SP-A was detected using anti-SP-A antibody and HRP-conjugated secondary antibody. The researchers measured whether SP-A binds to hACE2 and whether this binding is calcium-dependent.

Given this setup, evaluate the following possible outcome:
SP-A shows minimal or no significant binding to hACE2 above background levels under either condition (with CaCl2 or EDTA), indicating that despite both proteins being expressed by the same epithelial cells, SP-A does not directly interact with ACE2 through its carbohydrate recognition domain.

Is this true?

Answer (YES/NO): NO